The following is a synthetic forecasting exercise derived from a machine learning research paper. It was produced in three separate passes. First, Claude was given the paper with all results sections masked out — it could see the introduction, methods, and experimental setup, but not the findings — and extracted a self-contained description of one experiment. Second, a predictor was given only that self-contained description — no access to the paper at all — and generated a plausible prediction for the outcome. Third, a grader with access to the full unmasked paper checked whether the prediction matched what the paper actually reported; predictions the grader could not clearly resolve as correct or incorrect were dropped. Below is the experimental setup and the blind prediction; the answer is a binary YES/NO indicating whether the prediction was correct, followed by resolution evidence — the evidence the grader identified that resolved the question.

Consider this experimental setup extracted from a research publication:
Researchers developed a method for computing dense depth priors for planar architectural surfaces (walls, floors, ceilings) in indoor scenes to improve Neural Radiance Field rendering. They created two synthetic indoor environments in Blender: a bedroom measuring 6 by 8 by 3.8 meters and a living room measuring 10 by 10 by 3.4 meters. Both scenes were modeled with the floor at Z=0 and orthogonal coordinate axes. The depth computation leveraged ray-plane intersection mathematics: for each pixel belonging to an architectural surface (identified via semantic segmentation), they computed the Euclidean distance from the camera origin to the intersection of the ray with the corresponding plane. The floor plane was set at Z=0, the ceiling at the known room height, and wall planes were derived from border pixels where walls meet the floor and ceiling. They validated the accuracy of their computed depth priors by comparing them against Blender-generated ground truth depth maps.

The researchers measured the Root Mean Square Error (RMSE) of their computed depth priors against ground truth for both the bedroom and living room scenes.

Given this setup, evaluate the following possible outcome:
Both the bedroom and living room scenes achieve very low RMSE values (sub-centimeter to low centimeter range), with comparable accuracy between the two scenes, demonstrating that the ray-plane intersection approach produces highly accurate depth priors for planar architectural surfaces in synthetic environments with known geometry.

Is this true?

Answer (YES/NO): YES